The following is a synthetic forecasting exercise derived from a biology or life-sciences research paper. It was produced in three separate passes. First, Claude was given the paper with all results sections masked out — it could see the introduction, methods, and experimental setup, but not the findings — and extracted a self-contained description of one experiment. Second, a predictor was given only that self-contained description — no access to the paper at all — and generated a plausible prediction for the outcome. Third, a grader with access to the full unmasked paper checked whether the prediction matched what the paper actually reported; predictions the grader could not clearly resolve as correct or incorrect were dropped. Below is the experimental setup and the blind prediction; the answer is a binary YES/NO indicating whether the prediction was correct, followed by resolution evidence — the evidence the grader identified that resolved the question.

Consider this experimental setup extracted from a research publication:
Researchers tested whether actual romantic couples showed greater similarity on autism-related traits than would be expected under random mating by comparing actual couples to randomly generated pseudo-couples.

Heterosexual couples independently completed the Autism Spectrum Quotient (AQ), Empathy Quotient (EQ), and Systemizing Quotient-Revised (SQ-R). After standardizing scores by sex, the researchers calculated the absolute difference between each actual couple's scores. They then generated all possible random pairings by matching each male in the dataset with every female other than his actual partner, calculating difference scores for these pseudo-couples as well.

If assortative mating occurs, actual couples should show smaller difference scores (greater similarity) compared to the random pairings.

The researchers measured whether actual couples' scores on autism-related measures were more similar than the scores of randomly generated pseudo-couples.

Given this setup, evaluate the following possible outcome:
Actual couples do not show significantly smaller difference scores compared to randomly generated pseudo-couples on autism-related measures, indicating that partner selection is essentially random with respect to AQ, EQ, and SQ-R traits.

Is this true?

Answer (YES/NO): NO